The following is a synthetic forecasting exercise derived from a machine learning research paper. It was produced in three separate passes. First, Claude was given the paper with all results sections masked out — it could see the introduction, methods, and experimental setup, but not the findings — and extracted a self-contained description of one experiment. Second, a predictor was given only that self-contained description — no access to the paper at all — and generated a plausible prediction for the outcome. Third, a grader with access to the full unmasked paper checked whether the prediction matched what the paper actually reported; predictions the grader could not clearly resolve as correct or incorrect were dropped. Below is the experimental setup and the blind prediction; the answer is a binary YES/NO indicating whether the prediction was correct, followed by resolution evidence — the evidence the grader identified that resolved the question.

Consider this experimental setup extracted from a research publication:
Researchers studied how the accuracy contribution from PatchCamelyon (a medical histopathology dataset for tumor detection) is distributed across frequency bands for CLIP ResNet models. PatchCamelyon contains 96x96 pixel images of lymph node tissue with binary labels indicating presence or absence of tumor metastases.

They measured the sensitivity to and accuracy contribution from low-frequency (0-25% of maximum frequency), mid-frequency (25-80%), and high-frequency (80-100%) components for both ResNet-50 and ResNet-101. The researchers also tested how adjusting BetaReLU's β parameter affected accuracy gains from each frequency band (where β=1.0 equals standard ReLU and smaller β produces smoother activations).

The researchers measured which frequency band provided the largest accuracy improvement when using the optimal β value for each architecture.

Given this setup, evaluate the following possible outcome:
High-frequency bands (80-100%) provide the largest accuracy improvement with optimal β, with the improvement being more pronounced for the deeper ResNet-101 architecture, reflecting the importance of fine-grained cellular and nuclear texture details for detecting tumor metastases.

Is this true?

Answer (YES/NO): NO